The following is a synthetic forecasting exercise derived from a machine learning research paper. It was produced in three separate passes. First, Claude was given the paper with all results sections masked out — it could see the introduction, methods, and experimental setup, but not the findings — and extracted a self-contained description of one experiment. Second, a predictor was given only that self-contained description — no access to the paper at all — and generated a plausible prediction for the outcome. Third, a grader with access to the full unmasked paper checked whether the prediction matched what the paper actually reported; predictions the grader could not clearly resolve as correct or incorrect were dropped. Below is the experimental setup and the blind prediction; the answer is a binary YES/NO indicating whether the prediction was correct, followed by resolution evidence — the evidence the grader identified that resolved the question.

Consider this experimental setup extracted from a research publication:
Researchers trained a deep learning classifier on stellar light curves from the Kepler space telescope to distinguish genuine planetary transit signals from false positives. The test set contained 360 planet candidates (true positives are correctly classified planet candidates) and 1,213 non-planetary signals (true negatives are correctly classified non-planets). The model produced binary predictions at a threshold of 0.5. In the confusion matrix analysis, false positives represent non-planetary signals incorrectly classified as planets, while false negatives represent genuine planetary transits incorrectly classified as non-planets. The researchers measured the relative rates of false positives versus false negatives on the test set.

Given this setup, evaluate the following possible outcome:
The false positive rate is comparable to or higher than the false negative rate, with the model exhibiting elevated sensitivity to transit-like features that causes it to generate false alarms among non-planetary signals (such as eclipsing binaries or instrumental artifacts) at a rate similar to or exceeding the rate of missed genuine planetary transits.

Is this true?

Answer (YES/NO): NO